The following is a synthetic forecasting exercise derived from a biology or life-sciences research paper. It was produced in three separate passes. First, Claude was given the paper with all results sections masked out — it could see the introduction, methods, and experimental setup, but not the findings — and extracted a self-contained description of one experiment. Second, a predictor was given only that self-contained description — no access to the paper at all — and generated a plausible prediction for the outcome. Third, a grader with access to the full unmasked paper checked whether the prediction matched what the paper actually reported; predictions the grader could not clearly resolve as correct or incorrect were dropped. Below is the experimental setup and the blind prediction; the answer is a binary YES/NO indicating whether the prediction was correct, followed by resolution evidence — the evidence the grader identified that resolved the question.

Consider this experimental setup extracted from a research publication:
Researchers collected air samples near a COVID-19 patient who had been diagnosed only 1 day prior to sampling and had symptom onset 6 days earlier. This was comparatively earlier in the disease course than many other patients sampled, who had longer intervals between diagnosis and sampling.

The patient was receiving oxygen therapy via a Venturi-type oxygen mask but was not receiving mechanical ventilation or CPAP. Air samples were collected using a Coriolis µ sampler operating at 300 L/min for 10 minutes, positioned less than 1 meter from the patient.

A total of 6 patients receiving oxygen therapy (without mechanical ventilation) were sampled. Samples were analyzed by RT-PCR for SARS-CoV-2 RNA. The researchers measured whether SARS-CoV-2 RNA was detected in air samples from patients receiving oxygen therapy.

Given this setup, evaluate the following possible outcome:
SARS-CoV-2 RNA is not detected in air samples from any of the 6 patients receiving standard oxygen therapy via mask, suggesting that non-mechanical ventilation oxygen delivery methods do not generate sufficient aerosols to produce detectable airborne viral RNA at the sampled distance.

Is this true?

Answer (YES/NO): NO